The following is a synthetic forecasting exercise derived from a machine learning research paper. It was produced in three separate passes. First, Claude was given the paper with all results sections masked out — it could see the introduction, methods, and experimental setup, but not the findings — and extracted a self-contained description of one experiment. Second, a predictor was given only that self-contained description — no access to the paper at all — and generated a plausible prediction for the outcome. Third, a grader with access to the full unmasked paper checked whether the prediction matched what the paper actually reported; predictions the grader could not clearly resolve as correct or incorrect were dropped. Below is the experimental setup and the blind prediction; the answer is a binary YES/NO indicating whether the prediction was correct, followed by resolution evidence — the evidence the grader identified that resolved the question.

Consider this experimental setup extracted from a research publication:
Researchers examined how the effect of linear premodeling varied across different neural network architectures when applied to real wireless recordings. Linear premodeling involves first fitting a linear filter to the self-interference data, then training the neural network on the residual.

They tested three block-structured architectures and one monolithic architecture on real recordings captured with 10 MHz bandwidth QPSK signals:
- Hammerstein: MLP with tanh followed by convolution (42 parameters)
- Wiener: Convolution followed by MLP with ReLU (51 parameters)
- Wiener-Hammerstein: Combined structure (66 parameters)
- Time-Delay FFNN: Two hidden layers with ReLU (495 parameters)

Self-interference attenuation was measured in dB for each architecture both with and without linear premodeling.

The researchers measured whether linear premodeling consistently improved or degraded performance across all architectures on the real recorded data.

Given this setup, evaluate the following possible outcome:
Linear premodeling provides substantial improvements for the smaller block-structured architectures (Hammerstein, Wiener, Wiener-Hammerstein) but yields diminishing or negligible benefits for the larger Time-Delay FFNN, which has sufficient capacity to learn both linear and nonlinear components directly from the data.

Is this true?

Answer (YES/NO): NO